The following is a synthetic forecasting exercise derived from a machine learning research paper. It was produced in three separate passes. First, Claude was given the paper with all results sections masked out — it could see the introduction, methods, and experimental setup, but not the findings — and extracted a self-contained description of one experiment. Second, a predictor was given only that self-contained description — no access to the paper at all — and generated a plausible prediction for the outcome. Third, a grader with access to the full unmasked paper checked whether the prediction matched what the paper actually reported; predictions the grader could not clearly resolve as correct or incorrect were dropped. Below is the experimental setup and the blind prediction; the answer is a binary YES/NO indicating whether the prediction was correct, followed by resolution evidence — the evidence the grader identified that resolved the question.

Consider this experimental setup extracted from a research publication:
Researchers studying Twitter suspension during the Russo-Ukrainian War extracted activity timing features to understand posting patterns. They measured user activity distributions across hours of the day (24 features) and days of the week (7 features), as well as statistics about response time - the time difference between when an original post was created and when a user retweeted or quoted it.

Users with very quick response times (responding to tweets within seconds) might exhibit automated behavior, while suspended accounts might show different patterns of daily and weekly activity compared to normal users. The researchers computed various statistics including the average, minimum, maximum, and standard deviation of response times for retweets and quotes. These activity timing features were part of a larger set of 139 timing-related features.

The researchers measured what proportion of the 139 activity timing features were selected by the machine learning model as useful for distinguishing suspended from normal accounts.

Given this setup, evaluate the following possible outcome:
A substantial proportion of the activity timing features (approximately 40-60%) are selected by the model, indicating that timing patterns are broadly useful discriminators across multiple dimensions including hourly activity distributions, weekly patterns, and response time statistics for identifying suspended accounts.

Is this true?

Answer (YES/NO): NO